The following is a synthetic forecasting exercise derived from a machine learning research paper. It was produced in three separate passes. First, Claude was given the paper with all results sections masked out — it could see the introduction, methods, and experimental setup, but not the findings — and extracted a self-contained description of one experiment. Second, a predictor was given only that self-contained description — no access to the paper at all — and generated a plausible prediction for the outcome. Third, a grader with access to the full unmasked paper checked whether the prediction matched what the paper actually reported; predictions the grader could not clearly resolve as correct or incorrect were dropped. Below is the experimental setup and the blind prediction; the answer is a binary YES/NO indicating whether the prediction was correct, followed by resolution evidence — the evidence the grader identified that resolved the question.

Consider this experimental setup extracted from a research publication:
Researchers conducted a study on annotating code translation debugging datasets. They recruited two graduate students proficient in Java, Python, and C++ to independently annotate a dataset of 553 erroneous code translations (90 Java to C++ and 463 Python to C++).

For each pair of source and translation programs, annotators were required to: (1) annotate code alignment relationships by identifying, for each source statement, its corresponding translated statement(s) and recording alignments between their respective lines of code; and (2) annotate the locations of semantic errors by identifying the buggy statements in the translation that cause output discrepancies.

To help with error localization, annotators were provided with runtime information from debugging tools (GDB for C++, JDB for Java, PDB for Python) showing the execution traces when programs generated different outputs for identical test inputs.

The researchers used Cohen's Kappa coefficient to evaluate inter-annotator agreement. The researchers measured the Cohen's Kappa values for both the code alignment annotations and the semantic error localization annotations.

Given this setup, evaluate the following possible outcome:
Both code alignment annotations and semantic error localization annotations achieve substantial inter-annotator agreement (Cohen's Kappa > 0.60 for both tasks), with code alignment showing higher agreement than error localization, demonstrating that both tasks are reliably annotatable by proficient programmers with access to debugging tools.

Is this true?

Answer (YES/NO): NO